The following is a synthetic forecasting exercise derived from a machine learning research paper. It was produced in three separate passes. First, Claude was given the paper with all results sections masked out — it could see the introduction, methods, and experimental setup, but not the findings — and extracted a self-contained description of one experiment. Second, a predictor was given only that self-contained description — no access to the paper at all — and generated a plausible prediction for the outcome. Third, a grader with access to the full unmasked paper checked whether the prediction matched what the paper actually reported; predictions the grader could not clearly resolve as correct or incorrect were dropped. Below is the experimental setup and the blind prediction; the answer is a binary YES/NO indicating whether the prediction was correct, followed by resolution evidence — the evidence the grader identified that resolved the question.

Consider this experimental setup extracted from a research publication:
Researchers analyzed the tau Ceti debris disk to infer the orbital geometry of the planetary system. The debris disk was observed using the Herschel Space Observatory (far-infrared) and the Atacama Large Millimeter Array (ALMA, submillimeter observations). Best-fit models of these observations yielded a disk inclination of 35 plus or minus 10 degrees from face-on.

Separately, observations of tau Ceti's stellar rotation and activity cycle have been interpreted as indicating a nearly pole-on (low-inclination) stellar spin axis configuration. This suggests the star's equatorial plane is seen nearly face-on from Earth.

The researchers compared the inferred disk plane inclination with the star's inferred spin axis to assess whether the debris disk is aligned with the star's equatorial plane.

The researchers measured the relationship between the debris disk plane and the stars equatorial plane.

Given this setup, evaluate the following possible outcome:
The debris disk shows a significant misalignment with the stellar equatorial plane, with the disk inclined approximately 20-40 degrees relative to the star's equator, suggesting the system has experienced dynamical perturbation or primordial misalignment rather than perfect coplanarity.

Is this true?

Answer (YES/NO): NO